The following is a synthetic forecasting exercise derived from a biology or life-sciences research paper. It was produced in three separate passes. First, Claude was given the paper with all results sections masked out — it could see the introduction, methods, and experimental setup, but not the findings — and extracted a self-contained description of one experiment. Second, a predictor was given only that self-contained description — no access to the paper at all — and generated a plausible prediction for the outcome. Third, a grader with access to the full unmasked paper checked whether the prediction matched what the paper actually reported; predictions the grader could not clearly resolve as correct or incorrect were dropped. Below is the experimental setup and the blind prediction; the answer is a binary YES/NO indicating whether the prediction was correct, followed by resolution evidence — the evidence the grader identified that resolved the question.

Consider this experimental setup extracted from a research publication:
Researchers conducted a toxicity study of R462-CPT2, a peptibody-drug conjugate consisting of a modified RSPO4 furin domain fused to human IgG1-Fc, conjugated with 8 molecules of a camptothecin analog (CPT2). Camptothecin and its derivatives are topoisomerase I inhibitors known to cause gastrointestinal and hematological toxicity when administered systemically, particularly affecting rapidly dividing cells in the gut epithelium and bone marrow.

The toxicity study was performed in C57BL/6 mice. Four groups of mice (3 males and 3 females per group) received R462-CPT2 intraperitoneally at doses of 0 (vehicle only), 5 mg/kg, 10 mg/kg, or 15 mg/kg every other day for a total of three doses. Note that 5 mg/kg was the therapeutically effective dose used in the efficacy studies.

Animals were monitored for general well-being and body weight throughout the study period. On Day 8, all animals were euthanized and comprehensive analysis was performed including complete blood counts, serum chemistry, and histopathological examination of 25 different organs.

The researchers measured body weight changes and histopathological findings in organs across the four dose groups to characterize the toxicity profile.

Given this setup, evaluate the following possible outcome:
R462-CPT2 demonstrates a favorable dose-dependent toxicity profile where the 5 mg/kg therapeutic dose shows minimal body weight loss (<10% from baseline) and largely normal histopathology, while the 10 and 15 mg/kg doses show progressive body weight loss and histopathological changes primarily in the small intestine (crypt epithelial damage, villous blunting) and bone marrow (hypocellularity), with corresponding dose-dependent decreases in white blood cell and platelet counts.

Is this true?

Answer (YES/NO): NO